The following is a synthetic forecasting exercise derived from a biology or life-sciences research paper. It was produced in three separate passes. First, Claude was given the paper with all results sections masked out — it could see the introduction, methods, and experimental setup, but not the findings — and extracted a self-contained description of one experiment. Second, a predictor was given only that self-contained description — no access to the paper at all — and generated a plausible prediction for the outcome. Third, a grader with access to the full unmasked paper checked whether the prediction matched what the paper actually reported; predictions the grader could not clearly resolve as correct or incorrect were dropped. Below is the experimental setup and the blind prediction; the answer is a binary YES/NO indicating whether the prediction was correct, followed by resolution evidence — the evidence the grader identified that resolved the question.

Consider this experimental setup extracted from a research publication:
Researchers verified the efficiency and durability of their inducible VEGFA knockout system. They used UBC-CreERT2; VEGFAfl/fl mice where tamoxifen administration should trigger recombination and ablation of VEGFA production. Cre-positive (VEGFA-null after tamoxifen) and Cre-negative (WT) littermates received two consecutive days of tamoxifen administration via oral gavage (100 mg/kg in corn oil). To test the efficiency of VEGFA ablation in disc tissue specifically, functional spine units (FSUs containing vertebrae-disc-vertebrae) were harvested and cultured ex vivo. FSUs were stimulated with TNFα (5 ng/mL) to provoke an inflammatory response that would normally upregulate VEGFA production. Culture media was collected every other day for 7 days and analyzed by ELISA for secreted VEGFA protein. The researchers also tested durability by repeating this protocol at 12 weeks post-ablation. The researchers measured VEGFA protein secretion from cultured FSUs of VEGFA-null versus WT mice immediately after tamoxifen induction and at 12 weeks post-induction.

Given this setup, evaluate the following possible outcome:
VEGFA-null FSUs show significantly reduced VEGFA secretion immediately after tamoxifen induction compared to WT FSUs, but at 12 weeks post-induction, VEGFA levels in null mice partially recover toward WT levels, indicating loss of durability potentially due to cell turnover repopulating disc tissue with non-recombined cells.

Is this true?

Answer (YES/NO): NO